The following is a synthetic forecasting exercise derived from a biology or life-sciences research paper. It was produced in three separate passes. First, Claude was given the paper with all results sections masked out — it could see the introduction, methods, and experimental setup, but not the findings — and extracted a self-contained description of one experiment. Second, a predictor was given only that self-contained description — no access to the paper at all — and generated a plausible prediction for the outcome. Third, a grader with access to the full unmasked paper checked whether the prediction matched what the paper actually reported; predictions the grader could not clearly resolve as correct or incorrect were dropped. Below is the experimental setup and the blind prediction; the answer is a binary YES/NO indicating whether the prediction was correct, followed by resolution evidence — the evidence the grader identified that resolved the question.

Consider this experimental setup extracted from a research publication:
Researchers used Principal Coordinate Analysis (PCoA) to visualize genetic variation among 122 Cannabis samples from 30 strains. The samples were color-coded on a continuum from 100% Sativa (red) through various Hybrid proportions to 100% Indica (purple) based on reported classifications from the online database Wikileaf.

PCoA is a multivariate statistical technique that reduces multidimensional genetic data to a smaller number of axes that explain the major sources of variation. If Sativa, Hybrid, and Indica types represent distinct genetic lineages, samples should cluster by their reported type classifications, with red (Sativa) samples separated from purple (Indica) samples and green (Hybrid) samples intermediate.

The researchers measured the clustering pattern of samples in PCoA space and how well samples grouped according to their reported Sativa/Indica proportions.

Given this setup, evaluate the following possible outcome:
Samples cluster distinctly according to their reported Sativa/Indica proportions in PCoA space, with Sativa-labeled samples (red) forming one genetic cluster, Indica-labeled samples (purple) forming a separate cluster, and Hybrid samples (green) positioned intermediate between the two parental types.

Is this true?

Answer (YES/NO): NO